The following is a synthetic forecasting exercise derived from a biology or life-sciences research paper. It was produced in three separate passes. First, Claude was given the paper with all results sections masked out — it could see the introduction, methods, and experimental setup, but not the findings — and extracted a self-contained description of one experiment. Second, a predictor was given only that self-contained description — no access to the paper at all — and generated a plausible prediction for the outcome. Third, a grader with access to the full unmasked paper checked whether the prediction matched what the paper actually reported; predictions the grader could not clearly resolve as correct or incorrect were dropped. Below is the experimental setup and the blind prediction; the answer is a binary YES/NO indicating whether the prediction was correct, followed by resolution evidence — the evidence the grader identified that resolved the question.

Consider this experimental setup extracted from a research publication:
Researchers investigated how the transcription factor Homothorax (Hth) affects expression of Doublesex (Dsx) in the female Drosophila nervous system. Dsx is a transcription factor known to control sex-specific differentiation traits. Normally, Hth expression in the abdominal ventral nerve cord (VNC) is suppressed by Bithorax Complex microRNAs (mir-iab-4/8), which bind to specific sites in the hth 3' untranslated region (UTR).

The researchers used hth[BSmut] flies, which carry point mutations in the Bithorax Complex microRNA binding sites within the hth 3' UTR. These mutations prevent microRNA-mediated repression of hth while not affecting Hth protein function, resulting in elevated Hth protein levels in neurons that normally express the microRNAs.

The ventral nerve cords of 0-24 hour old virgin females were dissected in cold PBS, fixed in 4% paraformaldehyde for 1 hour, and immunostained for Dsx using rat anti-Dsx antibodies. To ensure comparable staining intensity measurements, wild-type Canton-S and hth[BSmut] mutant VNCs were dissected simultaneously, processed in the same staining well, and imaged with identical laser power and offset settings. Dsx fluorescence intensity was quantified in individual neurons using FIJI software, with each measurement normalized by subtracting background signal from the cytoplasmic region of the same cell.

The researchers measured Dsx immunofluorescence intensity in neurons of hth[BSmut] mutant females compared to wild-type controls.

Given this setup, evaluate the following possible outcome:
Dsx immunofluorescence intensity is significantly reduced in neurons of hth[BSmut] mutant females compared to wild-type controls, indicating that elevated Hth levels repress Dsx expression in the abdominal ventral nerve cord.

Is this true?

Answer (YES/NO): YES